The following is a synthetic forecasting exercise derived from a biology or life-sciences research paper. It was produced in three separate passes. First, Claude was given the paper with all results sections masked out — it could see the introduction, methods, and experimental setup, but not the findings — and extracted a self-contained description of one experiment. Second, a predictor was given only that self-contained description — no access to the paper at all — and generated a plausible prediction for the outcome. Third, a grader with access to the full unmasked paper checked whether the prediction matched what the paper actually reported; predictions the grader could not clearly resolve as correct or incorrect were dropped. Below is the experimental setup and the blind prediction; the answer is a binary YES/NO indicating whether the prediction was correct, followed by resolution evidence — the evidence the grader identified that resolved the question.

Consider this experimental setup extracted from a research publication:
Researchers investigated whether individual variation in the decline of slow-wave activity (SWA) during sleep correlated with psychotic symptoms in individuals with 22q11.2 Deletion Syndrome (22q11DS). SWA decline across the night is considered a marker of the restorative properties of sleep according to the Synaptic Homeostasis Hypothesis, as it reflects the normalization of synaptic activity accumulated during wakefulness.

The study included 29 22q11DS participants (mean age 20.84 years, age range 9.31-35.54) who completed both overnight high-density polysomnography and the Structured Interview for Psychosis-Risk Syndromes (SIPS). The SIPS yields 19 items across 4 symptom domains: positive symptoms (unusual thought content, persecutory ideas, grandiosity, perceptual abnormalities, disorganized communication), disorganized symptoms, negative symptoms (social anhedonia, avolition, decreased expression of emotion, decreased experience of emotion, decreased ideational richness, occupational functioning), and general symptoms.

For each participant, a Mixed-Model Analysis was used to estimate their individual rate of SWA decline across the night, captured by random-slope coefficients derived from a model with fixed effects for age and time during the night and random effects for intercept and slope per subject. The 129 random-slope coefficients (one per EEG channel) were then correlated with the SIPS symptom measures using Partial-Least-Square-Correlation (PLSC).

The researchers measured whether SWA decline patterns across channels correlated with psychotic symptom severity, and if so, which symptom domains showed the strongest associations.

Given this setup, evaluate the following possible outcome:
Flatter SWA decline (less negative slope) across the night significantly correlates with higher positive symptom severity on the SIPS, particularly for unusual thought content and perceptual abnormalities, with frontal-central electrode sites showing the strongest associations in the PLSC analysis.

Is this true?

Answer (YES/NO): NO